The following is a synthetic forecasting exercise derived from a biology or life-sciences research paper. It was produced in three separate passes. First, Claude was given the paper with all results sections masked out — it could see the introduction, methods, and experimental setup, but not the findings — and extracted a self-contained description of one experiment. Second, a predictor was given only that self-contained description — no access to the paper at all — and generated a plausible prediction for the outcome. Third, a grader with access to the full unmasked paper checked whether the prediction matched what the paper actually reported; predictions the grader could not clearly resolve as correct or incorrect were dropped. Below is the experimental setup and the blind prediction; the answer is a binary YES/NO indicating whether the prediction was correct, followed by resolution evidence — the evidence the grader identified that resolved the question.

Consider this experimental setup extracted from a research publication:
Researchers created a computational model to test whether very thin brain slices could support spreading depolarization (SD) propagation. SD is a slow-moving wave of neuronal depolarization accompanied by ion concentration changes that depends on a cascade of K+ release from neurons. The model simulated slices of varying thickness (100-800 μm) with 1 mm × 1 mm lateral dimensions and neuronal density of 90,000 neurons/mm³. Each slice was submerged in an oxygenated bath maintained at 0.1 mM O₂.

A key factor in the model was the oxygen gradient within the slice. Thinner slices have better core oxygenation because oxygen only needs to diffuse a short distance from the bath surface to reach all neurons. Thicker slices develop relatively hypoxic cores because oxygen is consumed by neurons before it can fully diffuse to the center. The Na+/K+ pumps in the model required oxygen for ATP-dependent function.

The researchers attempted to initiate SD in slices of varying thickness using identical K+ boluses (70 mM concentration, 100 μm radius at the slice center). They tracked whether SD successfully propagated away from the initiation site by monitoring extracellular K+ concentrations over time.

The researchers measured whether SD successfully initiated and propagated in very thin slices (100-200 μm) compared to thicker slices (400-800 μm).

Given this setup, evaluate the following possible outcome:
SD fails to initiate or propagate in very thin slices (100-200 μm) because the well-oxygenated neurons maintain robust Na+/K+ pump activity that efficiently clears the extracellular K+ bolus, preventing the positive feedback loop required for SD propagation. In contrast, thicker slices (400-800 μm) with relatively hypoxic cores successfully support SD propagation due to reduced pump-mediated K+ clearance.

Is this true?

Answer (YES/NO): NO